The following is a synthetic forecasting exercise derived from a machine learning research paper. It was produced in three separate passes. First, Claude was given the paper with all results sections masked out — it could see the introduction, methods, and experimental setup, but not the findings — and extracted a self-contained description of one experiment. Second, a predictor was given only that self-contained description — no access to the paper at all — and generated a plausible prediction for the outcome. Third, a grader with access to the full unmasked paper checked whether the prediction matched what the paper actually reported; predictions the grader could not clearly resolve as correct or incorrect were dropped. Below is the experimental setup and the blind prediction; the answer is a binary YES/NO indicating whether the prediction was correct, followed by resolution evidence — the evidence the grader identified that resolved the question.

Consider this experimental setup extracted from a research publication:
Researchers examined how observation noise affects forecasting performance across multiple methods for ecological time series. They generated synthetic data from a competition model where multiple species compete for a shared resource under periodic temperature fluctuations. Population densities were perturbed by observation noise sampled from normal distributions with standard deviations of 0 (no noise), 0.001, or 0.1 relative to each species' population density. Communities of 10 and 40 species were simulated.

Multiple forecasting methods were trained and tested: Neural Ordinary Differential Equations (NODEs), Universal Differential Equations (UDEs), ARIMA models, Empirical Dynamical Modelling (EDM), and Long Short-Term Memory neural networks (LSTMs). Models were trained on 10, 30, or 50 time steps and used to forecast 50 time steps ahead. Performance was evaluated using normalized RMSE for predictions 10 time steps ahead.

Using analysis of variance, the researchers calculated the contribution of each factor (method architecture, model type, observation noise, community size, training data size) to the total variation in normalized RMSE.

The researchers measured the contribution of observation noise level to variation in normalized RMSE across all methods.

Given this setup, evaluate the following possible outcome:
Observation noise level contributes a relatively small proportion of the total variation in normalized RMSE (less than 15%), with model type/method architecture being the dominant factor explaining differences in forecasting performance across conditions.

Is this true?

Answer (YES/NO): NO